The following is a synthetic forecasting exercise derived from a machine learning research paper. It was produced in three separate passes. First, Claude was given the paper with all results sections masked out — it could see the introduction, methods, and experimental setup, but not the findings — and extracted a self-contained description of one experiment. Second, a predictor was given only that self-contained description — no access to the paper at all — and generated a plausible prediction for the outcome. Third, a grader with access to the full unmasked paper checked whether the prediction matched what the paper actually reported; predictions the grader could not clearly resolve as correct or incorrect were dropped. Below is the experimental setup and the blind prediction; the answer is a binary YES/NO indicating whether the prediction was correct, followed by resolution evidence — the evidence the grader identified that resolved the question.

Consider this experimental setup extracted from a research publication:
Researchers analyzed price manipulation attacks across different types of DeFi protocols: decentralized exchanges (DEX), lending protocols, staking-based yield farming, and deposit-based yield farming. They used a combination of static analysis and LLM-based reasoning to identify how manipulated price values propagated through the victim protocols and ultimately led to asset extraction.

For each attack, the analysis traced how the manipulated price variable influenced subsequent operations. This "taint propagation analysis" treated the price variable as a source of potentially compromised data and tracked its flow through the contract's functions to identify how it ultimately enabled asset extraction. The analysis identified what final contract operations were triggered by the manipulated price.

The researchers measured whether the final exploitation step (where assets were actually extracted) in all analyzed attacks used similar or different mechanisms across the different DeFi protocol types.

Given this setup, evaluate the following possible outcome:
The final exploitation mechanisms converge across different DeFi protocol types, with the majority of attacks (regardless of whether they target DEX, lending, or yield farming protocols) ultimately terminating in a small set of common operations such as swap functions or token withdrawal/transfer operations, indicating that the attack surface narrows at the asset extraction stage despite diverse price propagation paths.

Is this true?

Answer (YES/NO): YES